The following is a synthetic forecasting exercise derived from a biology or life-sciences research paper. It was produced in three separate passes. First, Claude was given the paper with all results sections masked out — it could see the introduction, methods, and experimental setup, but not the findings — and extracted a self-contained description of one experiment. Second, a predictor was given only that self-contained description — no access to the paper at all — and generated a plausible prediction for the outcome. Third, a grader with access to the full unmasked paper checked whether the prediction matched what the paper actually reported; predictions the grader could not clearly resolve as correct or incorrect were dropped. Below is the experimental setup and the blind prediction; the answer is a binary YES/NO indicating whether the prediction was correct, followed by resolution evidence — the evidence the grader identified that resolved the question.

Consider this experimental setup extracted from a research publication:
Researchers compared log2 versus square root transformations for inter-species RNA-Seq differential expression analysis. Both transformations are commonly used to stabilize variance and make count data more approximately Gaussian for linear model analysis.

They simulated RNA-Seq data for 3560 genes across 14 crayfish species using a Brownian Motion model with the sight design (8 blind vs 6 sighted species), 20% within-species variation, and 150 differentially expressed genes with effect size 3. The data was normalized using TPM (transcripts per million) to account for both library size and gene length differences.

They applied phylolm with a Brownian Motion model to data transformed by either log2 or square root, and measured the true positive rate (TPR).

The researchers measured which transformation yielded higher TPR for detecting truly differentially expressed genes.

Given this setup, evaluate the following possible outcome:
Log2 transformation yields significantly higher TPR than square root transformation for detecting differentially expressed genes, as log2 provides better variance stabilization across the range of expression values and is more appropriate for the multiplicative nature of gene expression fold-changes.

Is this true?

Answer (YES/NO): YES